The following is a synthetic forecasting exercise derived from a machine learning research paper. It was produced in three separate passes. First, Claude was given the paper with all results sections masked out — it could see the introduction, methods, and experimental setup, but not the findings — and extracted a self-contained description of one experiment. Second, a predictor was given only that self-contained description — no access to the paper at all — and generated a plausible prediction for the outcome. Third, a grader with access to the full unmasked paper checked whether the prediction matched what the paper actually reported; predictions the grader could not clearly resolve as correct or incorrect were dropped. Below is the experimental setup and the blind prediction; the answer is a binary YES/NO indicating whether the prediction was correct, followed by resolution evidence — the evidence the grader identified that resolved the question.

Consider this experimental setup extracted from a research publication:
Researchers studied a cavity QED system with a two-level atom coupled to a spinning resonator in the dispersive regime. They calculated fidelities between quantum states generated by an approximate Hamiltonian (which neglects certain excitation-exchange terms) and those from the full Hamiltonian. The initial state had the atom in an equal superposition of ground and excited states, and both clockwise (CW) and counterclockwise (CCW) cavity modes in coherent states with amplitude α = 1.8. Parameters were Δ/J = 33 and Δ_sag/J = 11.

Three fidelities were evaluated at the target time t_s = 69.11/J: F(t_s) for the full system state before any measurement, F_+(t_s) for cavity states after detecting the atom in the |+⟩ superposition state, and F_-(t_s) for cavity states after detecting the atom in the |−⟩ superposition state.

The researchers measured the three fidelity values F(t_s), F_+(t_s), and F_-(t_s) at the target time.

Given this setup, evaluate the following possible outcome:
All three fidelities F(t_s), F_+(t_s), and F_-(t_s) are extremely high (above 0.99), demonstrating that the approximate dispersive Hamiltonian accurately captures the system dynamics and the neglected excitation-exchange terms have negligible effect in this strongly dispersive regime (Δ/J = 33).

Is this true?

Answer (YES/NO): NO